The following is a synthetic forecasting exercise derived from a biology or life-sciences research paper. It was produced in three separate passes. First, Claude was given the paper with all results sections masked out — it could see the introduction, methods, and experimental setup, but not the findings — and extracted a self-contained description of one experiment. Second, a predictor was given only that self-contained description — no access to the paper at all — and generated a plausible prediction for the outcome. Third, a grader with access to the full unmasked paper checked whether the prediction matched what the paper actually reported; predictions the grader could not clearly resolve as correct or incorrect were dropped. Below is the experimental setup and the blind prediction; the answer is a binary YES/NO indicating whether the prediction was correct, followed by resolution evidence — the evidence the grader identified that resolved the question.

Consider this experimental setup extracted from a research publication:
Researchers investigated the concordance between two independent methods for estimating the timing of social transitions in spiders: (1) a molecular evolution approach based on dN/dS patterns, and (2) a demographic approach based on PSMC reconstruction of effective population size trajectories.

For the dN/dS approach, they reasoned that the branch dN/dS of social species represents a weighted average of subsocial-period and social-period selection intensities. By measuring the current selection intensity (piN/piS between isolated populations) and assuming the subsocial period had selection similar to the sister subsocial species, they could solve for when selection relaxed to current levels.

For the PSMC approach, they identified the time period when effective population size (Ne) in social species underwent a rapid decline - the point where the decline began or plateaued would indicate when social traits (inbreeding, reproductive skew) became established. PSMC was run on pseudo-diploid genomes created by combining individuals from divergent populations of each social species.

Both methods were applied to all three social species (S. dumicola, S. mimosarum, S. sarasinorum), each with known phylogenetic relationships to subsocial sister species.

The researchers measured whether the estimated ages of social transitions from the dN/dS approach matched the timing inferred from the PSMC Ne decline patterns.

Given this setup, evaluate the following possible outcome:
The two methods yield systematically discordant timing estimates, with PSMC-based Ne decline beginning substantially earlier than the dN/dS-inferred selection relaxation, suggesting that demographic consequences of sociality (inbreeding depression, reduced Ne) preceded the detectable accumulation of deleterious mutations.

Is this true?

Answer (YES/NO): YES